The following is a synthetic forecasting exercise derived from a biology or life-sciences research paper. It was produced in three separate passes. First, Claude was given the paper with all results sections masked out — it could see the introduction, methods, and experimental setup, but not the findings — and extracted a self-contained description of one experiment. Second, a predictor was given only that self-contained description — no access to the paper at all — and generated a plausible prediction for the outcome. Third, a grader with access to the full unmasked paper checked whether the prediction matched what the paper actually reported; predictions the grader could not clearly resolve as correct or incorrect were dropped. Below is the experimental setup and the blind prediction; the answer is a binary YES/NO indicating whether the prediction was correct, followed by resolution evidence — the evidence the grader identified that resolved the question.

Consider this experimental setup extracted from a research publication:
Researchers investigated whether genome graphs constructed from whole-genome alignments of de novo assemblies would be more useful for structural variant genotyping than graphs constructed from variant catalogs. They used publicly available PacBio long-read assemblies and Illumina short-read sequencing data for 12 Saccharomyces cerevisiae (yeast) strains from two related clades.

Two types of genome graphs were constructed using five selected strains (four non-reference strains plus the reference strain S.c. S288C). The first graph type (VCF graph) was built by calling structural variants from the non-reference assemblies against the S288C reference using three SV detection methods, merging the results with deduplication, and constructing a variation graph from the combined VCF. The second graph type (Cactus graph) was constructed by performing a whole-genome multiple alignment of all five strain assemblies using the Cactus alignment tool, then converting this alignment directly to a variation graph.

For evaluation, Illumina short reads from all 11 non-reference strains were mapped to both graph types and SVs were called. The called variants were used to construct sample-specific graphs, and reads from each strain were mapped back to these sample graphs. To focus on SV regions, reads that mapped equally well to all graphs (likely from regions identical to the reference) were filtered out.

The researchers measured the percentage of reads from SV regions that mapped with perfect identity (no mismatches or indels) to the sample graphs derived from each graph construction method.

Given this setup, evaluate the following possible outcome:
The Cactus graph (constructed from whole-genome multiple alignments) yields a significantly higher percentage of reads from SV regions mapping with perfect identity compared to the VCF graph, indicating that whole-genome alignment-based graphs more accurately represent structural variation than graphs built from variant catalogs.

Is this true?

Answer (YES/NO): YES